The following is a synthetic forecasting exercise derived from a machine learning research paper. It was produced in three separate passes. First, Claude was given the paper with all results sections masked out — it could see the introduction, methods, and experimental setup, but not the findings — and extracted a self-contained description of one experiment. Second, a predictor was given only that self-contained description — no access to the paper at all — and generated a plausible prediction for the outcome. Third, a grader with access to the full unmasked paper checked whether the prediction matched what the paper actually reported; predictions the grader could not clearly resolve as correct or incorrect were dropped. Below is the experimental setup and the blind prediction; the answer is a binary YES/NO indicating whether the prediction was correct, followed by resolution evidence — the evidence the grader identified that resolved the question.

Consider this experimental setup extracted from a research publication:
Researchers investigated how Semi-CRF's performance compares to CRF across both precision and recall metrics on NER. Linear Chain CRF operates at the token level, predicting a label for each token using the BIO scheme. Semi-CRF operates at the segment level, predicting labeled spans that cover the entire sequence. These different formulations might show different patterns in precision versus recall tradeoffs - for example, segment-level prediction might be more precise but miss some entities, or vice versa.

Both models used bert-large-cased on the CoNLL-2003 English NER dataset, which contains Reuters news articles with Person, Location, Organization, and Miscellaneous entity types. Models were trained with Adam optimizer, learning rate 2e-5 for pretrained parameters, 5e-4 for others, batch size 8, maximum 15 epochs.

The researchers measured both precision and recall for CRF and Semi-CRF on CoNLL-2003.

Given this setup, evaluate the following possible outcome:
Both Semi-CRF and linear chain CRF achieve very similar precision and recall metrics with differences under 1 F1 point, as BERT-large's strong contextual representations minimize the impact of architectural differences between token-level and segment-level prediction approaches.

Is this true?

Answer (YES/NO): NO